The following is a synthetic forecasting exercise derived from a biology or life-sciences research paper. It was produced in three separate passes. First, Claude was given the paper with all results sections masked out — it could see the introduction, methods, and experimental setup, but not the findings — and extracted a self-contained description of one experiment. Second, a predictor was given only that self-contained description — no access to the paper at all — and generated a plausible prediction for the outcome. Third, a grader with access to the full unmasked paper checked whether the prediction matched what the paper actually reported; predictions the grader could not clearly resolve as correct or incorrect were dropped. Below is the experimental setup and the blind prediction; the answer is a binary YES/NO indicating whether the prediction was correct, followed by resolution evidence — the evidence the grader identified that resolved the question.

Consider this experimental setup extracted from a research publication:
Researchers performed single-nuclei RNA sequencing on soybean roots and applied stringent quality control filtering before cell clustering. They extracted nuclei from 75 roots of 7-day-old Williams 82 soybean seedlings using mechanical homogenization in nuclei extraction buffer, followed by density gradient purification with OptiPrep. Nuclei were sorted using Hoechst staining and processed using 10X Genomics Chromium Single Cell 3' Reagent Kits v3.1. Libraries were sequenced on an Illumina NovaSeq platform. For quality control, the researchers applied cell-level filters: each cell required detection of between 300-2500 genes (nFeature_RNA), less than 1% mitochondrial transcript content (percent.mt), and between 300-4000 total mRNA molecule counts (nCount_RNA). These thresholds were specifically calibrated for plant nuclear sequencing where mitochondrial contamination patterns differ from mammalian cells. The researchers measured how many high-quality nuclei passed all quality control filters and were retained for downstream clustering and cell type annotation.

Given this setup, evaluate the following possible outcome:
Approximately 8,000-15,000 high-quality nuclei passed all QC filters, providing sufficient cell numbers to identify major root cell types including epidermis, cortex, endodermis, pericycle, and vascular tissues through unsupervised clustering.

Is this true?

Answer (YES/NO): NO